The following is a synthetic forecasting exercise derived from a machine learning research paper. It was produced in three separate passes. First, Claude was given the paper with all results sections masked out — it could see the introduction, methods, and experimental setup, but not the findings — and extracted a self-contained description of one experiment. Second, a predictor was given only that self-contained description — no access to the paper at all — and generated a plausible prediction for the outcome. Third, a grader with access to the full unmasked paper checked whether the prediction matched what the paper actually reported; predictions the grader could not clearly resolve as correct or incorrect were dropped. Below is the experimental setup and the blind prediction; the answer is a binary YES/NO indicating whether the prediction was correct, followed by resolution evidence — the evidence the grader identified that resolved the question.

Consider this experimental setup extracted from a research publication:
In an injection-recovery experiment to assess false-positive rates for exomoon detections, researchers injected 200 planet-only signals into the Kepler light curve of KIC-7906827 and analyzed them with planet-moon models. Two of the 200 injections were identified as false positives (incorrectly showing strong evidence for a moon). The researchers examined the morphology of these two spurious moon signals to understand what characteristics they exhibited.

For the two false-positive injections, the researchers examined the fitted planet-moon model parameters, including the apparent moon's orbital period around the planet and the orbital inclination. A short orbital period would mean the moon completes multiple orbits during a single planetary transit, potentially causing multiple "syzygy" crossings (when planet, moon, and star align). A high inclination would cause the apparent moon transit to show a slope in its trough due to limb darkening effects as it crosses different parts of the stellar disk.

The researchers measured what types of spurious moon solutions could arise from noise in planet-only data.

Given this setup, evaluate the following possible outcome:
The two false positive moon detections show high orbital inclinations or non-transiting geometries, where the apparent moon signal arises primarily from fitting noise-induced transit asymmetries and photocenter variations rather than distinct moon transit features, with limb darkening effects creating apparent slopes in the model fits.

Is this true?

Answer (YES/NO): NO